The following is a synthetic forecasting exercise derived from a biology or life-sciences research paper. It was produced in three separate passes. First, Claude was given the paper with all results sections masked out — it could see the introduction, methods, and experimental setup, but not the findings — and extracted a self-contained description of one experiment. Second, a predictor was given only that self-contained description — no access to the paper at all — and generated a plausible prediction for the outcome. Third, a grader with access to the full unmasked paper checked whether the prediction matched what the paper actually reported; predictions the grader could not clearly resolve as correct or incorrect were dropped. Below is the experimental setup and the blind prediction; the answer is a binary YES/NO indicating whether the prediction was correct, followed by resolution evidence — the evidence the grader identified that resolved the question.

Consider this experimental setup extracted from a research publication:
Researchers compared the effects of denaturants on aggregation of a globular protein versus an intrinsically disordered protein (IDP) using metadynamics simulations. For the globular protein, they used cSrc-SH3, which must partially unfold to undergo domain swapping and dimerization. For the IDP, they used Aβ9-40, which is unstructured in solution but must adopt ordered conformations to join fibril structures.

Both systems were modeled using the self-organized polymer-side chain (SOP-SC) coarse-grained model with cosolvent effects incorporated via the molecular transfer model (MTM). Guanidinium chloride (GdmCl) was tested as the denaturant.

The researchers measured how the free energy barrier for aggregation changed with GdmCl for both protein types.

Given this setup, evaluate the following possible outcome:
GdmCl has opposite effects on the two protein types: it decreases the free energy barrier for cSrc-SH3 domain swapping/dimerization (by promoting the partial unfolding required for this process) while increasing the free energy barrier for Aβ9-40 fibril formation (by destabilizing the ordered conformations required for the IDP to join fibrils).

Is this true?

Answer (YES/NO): YES